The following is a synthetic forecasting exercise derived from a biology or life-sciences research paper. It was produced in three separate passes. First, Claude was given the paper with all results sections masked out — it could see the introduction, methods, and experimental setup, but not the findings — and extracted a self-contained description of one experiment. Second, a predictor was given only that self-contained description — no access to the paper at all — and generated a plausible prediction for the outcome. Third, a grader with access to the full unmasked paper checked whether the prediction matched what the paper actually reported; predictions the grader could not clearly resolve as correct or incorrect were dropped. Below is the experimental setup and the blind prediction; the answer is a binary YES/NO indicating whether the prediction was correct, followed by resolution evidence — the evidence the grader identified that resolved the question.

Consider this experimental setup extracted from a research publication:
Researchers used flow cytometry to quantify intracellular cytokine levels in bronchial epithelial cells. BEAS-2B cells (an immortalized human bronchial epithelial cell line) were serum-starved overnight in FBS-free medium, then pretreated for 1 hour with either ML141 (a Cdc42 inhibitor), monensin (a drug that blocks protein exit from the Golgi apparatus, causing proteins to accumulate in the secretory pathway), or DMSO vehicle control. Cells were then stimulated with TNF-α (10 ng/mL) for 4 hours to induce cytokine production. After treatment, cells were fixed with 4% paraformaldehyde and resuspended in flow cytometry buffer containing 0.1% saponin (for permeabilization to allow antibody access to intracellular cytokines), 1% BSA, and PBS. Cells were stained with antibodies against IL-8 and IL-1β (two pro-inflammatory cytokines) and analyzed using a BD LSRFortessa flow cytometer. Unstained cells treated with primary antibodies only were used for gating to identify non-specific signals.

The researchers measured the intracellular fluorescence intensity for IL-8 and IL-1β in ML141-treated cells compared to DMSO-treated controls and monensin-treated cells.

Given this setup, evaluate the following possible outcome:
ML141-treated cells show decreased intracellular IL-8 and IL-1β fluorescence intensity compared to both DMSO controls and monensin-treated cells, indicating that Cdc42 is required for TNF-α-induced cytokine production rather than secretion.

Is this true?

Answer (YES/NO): NO